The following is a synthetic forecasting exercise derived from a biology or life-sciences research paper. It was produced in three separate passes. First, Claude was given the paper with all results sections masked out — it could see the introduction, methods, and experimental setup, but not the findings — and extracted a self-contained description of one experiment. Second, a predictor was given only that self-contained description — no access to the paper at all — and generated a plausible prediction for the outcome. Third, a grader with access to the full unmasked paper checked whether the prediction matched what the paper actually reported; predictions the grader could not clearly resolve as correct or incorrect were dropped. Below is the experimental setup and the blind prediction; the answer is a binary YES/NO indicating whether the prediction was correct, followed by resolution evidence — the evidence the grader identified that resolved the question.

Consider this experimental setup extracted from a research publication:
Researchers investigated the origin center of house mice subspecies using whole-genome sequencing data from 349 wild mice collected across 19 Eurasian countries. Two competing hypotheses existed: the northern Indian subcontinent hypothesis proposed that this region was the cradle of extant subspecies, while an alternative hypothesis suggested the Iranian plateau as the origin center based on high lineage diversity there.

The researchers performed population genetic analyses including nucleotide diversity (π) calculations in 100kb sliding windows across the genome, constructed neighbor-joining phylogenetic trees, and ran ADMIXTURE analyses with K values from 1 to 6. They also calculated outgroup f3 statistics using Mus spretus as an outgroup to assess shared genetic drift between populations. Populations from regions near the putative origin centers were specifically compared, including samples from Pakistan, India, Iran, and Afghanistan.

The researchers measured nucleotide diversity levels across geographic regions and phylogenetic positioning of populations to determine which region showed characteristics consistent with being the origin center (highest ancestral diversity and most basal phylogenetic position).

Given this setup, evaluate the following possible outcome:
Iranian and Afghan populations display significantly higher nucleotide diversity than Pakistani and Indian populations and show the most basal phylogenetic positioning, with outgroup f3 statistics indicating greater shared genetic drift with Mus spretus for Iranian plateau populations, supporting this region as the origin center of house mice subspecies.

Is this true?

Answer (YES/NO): NO